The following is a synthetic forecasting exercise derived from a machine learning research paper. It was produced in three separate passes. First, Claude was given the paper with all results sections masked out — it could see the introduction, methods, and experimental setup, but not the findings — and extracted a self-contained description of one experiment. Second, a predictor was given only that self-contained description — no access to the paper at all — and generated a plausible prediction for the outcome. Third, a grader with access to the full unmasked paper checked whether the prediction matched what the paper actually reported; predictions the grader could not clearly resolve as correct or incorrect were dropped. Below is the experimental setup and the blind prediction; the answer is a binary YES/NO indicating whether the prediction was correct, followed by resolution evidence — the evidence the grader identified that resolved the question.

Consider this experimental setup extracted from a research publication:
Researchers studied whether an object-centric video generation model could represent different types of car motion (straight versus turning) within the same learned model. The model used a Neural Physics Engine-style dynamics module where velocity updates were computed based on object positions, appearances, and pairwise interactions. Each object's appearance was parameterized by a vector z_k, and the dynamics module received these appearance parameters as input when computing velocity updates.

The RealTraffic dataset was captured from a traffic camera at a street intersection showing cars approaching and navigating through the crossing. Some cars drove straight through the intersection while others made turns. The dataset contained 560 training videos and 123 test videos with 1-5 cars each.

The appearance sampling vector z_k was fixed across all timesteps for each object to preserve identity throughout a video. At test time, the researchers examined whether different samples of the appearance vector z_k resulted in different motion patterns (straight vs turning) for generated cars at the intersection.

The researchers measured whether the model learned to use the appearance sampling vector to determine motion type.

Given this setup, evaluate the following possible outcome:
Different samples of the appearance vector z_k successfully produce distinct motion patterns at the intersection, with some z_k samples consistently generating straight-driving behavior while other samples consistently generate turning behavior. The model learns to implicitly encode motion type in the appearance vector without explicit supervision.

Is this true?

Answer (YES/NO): YES